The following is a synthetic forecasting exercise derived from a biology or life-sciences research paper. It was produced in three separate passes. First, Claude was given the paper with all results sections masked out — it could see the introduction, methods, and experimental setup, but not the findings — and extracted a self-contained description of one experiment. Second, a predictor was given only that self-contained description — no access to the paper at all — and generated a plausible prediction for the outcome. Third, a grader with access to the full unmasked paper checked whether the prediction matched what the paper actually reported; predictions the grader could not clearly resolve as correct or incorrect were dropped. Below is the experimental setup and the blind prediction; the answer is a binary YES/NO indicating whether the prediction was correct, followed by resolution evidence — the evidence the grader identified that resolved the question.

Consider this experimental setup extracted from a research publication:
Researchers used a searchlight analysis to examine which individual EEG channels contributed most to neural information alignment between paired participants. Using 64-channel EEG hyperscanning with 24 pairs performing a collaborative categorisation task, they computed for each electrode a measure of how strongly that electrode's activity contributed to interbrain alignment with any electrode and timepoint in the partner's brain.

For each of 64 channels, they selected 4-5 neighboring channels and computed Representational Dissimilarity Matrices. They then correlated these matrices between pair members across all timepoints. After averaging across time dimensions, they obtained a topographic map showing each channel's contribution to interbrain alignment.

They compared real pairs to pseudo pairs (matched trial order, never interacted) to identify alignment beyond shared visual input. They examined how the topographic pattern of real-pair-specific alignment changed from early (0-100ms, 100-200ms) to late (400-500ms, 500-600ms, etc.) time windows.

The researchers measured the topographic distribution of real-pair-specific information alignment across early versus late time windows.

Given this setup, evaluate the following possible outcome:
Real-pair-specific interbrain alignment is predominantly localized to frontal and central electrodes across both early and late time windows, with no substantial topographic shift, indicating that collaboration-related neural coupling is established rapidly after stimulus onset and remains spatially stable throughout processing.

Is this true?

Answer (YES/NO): NO